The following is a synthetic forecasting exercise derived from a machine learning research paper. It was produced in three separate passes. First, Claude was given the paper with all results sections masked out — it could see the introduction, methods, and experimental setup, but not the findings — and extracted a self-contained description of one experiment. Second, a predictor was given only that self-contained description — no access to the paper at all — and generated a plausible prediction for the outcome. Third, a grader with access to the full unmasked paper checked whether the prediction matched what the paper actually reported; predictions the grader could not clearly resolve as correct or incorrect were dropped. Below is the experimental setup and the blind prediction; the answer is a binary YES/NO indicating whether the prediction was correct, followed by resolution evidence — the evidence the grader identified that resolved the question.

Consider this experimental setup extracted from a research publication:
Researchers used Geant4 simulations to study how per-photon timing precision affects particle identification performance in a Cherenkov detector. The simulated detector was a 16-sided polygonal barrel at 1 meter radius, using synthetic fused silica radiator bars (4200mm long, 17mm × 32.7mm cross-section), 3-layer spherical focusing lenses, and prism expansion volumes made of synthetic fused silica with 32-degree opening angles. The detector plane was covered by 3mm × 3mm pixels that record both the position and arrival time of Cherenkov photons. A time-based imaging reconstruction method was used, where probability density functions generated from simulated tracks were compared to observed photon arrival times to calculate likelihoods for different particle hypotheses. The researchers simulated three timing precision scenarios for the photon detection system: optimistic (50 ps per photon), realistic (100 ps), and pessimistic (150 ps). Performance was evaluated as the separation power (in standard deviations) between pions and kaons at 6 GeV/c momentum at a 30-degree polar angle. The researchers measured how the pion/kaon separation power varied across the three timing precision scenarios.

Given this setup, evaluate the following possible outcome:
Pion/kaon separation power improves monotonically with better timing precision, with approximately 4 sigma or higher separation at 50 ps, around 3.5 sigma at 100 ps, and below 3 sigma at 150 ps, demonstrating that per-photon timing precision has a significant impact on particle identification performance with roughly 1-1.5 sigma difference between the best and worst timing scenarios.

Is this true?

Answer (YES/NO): NO